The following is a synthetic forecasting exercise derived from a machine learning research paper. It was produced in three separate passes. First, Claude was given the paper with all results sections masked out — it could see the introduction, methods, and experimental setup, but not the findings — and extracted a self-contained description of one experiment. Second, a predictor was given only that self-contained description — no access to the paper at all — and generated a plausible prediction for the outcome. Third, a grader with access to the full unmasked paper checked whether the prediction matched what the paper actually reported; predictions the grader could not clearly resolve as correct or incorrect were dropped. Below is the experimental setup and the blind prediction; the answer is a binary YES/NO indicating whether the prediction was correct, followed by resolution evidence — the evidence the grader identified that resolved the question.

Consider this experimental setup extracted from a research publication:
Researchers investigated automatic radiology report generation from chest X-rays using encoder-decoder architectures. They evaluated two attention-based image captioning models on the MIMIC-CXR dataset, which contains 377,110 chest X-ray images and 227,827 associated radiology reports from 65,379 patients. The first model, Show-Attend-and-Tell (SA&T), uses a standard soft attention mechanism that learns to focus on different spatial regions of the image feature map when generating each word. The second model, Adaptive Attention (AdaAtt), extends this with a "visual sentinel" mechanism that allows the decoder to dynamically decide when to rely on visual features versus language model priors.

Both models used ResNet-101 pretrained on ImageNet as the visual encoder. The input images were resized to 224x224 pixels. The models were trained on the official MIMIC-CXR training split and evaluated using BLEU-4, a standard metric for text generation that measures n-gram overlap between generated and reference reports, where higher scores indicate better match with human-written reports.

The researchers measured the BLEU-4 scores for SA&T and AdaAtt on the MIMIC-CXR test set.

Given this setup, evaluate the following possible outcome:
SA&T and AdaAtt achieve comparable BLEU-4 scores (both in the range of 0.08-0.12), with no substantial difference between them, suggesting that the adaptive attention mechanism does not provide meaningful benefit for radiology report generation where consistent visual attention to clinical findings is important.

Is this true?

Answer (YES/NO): NO